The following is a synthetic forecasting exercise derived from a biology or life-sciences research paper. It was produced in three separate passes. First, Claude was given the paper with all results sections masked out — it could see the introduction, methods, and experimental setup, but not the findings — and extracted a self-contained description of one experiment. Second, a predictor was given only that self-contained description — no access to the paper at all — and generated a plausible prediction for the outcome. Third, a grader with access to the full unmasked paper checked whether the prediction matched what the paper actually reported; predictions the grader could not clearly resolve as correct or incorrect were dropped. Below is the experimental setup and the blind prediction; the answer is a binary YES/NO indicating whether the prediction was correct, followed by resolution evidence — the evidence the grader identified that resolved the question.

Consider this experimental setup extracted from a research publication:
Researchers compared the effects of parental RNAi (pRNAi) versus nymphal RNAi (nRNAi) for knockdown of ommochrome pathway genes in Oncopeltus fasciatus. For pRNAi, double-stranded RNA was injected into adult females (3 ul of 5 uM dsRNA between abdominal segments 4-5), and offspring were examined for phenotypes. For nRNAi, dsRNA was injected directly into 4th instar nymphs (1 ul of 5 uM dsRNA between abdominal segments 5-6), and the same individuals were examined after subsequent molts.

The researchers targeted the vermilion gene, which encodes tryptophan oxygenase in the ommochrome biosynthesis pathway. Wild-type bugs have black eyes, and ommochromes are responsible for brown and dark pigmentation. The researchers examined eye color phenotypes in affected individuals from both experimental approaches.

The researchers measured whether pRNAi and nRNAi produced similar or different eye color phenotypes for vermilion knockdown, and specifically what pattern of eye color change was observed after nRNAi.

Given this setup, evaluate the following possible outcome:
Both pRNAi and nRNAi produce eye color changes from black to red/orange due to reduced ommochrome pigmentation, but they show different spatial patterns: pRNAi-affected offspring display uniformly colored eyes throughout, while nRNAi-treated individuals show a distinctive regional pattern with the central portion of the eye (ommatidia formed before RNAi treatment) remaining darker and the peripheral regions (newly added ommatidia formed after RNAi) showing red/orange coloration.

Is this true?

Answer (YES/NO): NO